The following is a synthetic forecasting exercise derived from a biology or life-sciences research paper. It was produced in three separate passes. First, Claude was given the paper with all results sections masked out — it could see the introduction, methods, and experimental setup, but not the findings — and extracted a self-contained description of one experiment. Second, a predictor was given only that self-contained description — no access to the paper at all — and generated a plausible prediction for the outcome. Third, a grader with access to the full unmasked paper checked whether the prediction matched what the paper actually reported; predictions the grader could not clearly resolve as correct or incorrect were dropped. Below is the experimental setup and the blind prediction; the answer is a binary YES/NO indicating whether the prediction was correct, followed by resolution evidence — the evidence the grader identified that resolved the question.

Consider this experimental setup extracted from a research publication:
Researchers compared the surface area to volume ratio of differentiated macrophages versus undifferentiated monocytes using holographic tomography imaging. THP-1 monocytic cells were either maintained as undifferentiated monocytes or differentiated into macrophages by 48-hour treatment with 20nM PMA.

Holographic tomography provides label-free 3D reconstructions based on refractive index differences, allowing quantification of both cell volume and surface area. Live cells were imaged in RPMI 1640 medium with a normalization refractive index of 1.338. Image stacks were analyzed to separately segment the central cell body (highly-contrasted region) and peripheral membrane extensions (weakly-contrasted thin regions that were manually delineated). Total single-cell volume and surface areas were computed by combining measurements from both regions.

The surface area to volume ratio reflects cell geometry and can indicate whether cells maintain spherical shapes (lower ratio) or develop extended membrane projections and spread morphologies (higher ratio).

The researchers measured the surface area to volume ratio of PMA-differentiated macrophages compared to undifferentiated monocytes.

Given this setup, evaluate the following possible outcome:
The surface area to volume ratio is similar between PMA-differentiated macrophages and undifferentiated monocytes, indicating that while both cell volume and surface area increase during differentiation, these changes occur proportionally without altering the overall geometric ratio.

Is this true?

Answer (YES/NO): YES